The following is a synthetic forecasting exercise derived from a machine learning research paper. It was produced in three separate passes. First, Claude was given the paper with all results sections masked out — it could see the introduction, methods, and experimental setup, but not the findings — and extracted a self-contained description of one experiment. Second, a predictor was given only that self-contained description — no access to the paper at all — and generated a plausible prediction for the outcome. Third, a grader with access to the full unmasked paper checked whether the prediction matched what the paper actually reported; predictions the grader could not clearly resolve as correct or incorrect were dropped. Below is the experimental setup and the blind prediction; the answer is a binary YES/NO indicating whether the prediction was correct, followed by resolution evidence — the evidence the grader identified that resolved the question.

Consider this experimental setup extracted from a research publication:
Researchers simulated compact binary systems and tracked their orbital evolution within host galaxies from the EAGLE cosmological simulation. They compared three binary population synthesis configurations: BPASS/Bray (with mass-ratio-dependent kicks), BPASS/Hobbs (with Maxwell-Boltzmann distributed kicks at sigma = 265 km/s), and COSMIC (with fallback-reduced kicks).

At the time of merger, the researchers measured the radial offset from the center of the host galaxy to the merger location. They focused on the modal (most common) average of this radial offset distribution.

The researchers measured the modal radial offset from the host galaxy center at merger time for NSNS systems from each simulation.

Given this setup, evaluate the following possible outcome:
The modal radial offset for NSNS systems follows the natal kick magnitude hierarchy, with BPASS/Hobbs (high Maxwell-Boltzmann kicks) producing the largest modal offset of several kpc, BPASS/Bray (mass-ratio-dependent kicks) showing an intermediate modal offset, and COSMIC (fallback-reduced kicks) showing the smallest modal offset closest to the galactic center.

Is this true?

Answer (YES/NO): NO